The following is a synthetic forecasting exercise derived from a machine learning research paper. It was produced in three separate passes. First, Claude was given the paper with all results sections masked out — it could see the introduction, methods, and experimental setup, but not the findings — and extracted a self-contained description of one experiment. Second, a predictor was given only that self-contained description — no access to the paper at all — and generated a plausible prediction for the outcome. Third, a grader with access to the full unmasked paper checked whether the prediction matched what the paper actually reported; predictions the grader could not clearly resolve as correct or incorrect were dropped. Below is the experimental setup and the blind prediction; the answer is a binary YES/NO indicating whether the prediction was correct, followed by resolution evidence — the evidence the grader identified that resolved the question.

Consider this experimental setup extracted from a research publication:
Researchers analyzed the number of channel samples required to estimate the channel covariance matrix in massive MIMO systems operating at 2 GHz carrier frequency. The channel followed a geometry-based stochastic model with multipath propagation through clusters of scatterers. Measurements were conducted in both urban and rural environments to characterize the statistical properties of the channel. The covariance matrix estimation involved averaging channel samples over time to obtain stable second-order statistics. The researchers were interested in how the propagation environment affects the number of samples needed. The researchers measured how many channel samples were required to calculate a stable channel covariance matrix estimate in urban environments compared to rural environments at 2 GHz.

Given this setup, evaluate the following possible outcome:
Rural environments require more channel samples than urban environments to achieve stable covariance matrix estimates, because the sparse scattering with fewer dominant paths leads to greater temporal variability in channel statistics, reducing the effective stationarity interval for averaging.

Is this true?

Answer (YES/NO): NO